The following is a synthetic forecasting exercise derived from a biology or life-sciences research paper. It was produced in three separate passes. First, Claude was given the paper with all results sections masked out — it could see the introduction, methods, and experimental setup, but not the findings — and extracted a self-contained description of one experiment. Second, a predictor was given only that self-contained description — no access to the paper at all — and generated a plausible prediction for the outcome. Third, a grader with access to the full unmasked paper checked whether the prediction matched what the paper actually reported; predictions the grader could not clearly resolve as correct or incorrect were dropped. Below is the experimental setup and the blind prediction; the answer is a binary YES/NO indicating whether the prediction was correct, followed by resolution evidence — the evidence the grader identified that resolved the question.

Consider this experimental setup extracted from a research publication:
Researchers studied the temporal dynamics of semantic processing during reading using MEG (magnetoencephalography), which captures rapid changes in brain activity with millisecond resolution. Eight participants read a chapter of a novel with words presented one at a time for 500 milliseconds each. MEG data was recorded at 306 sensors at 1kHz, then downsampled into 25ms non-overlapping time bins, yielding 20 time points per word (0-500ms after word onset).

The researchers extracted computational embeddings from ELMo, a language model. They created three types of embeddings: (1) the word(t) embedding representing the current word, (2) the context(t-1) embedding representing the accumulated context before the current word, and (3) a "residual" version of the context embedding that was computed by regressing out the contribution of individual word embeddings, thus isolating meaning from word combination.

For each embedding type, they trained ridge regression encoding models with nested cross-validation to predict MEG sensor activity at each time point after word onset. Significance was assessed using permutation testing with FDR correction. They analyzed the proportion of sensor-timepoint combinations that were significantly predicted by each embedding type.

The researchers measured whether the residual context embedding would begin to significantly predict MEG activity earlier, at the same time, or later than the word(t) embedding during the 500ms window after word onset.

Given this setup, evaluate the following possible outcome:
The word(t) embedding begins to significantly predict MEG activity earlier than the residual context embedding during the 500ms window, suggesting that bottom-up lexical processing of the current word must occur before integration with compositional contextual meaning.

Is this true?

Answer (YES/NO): NO